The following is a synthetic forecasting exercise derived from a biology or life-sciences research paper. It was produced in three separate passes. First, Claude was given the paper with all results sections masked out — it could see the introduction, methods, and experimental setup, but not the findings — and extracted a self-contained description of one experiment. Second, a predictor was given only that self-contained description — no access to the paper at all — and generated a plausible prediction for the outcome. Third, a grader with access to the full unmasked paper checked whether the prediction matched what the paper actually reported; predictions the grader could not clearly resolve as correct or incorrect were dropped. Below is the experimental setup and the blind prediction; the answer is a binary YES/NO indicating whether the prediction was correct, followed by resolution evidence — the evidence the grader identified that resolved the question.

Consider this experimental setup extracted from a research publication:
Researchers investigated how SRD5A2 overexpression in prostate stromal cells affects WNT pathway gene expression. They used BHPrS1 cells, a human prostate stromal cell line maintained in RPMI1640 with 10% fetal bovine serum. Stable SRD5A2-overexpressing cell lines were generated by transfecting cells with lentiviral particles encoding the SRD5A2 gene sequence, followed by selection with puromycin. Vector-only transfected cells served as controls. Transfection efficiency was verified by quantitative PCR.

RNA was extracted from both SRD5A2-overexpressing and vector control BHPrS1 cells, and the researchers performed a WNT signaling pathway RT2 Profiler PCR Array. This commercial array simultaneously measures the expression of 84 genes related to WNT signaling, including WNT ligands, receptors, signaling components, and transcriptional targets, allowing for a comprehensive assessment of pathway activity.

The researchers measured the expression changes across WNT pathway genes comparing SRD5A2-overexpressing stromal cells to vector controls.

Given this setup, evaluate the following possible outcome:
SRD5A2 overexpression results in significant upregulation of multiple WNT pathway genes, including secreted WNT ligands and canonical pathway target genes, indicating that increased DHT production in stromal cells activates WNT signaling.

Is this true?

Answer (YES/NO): NO